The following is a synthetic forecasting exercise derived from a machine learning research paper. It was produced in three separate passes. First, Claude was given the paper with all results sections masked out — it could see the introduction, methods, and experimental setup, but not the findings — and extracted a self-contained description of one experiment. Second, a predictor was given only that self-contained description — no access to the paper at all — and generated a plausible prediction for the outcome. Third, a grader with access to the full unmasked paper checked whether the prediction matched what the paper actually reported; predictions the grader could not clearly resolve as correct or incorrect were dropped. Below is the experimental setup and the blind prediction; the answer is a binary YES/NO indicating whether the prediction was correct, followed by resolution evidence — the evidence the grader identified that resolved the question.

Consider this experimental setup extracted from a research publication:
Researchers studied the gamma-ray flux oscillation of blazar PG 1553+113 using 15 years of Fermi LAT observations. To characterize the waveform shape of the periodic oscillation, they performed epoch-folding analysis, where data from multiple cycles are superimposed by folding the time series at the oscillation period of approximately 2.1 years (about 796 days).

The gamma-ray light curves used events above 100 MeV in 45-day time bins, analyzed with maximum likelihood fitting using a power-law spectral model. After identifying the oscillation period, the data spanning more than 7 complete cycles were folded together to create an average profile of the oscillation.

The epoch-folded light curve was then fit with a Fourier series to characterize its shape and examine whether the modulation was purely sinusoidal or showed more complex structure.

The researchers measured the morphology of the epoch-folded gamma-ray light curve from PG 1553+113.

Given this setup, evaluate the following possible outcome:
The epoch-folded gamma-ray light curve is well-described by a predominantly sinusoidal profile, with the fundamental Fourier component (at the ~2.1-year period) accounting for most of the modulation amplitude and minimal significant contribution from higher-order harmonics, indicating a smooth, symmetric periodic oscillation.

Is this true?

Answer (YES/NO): NO